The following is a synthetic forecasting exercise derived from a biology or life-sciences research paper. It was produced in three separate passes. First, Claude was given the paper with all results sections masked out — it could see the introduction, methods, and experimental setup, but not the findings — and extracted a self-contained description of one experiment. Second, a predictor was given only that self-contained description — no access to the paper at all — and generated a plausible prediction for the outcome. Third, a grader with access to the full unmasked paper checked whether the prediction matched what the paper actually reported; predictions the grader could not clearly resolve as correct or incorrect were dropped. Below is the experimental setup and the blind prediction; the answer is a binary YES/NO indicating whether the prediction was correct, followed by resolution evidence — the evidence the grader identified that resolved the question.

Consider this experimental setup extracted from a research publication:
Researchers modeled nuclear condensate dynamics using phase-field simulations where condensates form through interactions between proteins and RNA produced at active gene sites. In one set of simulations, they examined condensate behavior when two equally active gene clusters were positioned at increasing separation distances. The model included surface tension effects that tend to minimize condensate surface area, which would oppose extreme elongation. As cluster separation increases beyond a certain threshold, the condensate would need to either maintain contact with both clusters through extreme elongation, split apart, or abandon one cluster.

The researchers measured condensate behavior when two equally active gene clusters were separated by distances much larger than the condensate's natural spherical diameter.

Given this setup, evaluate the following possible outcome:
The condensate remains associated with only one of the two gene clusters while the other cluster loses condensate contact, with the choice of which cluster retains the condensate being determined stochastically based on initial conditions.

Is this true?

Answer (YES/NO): YES